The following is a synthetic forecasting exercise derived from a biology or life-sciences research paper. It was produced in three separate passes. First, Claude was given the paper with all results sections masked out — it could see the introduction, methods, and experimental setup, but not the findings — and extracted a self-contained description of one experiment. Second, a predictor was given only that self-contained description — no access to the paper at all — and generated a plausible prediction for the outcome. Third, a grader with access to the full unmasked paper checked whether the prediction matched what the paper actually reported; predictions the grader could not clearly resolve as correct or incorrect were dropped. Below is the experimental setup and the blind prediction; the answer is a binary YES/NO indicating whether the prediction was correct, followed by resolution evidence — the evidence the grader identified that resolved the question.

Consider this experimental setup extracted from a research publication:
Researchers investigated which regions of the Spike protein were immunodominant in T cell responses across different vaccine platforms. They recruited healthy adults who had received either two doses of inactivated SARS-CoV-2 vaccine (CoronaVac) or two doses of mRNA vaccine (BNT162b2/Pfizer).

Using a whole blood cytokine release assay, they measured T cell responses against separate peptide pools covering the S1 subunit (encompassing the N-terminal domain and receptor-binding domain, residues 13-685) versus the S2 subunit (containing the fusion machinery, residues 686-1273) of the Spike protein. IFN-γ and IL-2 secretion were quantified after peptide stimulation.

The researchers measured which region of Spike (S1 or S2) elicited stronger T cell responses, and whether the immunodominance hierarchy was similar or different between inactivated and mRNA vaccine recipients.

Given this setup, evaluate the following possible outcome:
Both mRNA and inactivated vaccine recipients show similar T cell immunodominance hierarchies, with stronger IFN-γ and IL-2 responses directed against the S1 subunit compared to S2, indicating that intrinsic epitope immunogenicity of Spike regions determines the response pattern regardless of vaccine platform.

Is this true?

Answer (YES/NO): NO